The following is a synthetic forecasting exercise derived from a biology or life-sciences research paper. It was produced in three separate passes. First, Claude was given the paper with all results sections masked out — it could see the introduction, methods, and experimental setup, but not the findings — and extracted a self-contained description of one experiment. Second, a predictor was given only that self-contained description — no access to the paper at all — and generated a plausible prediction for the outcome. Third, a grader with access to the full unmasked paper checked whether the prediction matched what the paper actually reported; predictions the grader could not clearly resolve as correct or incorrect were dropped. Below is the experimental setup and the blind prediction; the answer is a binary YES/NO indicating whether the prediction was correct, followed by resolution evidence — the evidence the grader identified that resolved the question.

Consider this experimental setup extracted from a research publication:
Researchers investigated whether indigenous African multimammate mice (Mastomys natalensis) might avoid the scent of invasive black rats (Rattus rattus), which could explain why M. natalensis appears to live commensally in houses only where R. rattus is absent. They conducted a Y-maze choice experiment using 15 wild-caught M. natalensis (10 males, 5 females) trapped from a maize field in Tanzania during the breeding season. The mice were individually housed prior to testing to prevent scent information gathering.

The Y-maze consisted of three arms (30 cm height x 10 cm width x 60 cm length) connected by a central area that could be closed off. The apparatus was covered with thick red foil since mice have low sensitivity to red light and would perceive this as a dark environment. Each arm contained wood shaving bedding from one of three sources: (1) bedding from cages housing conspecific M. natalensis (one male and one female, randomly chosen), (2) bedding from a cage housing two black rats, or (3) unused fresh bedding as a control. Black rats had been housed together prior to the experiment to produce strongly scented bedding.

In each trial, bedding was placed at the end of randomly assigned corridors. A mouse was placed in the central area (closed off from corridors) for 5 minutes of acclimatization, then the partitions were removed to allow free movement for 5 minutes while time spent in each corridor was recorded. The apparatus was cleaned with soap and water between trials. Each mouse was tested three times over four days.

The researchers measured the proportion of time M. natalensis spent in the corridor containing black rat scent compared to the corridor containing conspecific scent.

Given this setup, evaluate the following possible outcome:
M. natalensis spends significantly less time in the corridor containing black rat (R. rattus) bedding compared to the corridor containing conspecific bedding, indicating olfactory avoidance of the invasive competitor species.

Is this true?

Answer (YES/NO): NO